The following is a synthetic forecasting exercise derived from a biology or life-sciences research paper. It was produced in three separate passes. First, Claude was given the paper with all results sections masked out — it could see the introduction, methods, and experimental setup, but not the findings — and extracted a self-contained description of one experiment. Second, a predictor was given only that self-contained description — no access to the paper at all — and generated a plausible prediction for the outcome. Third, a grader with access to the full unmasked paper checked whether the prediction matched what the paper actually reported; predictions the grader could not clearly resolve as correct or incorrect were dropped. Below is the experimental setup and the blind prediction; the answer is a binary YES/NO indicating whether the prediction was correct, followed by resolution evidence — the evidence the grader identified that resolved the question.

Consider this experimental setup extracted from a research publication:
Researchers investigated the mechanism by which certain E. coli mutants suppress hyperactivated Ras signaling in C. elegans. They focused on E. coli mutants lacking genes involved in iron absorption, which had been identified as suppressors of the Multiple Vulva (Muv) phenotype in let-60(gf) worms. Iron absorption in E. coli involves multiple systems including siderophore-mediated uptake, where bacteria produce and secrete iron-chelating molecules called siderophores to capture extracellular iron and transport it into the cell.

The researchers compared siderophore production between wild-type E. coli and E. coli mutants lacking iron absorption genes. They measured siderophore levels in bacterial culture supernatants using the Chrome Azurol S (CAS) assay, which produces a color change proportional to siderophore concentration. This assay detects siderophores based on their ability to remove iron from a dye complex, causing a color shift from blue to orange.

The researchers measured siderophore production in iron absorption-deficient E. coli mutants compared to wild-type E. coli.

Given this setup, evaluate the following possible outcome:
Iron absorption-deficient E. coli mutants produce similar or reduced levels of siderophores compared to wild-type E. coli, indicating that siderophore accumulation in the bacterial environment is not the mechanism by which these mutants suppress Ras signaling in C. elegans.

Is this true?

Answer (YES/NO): NO